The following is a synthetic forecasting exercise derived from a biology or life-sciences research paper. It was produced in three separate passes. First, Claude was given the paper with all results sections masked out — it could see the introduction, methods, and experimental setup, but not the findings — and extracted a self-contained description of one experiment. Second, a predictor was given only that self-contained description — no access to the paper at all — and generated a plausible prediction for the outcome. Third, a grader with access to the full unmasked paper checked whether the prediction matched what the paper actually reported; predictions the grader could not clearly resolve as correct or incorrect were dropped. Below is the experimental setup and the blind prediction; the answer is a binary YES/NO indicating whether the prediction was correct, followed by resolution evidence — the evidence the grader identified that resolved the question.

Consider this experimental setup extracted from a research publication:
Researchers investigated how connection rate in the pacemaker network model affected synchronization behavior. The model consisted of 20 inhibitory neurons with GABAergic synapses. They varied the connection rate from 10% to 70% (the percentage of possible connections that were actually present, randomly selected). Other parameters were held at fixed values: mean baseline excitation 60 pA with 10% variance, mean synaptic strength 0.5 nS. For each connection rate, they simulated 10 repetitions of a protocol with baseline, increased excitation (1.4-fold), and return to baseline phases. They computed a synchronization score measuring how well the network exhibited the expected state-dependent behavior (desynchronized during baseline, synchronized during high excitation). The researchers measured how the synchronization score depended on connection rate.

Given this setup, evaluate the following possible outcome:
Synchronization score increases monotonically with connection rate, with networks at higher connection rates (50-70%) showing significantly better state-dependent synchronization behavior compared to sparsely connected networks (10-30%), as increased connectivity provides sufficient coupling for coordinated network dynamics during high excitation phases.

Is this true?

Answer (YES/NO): NO